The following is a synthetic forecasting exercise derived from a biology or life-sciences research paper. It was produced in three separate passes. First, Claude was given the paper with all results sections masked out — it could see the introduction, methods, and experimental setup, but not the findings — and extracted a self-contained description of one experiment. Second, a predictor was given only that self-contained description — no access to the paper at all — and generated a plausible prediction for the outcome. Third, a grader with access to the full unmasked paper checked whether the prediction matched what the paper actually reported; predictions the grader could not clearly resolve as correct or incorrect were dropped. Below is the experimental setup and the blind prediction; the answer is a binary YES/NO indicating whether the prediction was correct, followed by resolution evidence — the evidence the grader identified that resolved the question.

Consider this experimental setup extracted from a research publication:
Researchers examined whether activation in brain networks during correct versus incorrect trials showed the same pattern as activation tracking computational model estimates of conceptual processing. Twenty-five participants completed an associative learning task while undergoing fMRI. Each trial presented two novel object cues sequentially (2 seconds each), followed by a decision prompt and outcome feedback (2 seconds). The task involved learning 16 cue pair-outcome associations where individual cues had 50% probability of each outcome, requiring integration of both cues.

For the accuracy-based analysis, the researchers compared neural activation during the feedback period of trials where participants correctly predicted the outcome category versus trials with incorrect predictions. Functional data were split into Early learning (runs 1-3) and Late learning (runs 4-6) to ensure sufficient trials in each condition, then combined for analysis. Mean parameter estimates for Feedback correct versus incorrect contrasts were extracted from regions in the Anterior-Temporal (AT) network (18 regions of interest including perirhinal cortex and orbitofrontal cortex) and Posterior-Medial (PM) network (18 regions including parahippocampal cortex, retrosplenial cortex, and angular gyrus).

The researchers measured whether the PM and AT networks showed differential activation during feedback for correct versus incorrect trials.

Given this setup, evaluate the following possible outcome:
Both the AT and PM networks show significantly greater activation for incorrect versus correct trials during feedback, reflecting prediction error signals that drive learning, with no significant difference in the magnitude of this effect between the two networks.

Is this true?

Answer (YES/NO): NO